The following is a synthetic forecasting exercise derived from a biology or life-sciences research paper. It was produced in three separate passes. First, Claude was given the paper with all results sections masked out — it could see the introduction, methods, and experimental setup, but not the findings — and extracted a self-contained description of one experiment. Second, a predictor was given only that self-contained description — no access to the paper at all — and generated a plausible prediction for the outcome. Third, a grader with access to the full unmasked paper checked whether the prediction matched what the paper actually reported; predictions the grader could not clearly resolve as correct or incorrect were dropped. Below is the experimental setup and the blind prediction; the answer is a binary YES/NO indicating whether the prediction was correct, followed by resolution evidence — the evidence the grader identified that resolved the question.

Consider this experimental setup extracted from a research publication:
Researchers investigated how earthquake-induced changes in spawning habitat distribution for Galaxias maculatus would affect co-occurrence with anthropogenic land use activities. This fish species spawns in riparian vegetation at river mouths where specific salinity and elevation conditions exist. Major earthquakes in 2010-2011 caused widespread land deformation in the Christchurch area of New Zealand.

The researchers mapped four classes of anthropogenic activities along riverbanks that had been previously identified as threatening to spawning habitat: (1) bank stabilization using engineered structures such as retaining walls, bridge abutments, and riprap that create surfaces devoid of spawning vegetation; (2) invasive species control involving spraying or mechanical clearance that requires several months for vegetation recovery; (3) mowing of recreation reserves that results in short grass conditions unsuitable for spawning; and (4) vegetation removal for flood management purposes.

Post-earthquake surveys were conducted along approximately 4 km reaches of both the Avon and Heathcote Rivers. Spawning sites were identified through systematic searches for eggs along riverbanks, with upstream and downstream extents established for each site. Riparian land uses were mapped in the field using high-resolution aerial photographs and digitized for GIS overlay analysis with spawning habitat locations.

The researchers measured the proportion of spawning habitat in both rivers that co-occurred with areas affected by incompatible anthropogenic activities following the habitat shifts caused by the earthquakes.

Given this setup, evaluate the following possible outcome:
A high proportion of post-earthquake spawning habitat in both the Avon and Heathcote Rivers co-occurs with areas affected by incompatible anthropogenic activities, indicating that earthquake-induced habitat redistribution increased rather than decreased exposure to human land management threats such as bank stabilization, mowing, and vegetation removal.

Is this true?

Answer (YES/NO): YES